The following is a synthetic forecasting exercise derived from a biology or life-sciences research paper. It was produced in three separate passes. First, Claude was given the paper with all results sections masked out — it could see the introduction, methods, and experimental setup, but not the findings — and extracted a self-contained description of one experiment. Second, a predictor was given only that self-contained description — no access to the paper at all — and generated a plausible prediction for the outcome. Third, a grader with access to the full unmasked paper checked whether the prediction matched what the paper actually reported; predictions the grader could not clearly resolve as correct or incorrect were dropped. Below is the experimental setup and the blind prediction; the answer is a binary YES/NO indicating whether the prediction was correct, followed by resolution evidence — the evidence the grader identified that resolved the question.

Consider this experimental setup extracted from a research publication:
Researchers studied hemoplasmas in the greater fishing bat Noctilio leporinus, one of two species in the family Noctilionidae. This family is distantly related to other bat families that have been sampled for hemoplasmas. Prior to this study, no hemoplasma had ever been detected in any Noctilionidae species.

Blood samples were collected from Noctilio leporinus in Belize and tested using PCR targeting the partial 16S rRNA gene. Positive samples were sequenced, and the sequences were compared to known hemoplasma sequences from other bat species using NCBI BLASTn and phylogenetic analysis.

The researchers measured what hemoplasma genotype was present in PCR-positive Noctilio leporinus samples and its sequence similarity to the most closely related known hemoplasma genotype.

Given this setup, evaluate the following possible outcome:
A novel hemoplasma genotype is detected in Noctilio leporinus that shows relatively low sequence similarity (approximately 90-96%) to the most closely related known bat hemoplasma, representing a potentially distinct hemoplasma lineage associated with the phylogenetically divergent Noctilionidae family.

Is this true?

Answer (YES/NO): YES